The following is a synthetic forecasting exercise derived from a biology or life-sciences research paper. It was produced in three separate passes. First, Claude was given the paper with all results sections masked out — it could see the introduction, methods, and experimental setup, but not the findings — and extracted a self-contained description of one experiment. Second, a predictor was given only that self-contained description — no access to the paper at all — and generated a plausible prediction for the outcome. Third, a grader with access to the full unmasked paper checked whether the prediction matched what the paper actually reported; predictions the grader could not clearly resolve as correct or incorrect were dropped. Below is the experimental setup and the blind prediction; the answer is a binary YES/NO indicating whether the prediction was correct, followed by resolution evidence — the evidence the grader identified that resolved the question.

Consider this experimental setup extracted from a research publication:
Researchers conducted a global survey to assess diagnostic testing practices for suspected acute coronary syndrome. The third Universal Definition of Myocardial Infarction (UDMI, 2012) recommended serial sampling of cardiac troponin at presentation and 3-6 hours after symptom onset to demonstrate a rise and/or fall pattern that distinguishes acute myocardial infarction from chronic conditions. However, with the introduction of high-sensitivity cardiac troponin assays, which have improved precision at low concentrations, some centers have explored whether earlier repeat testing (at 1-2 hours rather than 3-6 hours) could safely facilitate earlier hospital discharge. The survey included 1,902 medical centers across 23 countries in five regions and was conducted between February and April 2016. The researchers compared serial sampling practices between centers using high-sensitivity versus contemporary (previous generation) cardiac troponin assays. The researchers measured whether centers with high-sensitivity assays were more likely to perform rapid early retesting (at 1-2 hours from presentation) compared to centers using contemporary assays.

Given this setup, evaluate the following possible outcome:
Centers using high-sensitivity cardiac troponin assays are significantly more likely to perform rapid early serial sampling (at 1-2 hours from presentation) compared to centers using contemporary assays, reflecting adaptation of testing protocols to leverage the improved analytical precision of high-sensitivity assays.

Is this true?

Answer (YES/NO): YES